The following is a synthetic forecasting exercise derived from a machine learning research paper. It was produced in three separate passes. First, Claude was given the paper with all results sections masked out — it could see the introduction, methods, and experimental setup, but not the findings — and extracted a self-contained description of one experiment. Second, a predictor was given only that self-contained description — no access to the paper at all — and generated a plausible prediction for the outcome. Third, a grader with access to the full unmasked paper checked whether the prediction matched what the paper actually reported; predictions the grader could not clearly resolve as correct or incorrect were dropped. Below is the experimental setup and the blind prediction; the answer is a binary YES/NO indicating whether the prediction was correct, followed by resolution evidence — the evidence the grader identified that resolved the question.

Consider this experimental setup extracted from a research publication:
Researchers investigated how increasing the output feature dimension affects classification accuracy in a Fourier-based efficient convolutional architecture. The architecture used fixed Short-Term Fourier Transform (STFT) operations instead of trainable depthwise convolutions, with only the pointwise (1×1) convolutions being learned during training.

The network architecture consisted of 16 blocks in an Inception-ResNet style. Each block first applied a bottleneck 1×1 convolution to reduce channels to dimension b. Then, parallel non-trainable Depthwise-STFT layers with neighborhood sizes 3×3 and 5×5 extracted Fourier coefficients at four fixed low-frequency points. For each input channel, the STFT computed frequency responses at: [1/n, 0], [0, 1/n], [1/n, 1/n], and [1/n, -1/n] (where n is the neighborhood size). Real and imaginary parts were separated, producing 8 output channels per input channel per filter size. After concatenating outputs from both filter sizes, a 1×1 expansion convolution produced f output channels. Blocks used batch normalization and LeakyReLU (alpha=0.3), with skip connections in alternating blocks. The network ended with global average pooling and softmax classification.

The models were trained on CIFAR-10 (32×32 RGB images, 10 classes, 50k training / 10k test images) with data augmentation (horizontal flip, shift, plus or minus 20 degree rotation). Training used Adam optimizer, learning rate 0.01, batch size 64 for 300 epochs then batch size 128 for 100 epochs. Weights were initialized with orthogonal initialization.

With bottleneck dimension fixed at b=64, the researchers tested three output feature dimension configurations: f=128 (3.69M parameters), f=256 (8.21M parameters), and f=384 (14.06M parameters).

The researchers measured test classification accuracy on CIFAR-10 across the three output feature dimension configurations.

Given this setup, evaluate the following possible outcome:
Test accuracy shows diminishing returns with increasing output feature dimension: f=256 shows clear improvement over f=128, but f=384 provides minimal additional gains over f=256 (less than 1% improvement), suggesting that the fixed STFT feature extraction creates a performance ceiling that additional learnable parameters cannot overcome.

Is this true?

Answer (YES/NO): NO